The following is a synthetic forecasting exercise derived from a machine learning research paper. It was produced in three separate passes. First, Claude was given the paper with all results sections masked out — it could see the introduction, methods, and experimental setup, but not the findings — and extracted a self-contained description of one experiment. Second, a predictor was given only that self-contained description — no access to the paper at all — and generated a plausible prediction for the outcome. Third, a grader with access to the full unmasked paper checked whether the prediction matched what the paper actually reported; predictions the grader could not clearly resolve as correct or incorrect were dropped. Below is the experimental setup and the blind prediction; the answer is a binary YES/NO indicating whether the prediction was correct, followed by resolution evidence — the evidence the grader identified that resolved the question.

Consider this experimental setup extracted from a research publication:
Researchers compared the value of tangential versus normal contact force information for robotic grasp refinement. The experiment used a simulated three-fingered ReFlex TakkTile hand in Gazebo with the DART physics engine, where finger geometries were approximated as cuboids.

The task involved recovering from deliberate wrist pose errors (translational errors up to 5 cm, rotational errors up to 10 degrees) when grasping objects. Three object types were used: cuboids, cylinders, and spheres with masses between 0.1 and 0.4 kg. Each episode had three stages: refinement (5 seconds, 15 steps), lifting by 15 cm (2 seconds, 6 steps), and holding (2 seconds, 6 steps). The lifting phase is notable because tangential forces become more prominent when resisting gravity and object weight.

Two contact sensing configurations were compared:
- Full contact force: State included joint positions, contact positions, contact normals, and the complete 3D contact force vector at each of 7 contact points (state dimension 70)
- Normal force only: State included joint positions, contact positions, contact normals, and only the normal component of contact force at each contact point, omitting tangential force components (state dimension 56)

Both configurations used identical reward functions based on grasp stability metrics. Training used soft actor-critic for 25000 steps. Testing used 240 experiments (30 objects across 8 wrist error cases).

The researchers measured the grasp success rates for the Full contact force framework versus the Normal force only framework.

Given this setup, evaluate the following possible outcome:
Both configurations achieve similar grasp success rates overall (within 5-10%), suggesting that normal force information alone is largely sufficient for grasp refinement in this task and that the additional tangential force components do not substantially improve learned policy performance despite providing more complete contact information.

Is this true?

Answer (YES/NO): YES